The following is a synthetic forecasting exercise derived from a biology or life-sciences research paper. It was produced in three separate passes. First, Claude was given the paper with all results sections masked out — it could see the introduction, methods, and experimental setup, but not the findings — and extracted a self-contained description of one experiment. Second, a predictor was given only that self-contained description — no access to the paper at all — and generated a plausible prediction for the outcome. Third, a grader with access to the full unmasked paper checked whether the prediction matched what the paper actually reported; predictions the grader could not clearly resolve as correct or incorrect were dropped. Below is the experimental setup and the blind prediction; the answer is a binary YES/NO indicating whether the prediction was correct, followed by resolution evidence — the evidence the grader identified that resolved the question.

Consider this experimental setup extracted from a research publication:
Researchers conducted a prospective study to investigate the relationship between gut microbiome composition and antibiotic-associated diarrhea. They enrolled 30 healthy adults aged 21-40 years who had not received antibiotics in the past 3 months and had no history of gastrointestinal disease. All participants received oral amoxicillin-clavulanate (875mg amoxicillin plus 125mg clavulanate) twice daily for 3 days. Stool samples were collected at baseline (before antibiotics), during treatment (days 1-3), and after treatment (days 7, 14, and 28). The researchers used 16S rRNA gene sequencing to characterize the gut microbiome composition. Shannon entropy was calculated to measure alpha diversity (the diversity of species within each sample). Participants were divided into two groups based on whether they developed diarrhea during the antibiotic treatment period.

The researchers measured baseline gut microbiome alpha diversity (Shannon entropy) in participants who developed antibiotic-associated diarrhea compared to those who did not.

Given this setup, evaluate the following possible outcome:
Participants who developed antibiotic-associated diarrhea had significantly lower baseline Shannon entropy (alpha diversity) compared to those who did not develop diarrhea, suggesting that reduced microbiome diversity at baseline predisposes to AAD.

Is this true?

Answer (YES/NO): NO